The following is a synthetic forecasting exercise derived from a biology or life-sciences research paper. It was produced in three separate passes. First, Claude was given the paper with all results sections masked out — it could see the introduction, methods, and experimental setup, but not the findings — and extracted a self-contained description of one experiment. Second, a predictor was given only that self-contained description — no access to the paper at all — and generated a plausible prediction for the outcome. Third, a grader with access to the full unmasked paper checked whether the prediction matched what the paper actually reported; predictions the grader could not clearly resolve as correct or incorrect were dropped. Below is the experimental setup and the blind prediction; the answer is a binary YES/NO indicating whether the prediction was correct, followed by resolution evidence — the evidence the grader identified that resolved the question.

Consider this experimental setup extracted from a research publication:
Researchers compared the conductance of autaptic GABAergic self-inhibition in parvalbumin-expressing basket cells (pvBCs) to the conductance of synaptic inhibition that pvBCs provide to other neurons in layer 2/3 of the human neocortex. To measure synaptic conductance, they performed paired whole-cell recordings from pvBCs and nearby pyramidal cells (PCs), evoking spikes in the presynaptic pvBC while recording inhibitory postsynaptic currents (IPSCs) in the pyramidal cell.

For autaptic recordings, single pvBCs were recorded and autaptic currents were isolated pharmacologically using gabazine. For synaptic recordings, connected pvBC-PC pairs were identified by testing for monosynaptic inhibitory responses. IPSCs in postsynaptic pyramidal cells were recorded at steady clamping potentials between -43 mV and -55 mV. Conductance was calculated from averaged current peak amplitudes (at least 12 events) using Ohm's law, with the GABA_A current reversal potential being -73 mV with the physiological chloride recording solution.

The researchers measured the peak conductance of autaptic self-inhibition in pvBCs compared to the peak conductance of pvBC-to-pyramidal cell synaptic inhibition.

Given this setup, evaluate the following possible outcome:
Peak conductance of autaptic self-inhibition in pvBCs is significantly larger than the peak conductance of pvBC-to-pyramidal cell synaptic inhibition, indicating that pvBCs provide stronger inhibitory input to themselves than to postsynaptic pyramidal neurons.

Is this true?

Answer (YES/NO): NO